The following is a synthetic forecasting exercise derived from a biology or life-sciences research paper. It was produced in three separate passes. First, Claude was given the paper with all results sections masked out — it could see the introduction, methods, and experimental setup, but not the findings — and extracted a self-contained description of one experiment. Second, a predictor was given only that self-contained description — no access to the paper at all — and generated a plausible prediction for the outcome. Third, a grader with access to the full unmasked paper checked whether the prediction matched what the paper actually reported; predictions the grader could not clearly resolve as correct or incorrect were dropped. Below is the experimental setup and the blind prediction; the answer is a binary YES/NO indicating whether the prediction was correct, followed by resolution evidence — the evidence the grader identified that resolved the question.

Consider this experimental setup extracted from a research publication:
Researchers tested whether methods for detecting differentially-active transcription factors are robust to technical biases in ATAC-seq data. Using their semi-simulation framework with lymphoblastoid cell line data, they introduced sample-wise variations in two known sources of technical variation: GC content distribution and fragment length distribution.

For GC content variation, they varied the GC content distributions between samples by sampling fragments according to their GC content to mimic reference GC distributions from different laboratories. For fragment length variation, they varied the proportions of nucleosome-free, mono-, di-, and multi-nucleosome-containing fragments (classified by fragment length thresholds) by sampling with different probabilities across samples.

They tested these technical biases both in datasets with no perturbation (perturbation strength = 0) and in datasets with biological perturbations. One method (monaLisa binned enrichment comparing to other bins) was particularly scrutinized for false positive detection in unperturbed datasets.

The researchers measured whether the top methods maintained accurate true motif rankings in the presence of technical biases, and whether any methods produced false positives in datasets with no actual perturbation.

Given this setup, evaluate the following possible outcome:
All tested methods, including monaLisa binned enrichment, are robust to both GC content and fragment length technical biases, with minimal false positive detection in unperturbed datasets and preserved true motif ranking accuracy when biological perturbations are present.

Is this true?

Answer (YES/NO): NO